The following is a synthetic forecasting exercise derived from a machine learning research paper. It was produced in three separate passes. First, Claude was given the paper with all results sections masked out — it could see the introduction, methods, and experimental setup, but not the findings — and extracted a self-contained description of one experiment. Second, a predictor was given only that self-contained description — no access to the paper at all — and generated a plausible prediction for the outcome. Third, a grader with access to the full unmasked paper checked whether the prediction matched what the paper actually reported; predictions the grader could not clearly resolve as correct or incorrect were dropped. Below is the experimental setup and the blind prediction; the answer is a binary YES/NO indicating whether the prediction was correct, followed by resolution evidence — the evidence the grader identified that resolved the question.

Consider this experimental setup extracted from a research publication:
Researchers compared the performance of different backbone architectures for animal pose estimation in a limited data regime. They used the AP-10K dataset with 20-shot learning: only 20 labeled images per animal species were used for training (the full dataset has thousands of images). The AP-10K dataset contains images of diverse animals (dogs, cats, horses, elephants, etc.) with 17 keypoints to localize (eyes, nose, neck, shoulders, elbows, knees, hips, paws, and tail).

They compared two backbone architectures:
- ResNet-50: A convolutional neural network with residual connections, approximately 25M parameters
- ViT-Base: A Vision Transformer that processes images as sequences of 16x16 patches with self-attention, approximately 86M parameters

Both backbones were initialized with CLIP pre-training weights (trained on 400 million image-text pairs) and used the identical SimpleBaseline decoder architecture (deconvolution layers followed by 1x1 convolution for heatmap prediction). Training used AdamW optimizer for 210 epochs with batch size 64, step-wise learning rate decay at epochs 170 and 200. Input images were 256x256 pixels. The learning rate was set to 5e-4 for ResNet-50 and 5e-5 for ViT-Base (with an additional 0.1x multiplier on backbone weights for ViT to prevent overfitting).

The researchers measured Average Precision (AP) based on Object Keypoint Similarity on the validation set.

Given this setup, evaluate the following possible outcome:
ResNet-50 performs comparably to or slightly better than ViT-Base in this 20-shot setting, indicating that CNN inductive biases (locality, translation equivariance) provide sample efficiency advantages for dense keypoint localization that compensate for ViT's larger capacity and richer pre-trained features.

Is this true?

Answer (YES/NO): NO